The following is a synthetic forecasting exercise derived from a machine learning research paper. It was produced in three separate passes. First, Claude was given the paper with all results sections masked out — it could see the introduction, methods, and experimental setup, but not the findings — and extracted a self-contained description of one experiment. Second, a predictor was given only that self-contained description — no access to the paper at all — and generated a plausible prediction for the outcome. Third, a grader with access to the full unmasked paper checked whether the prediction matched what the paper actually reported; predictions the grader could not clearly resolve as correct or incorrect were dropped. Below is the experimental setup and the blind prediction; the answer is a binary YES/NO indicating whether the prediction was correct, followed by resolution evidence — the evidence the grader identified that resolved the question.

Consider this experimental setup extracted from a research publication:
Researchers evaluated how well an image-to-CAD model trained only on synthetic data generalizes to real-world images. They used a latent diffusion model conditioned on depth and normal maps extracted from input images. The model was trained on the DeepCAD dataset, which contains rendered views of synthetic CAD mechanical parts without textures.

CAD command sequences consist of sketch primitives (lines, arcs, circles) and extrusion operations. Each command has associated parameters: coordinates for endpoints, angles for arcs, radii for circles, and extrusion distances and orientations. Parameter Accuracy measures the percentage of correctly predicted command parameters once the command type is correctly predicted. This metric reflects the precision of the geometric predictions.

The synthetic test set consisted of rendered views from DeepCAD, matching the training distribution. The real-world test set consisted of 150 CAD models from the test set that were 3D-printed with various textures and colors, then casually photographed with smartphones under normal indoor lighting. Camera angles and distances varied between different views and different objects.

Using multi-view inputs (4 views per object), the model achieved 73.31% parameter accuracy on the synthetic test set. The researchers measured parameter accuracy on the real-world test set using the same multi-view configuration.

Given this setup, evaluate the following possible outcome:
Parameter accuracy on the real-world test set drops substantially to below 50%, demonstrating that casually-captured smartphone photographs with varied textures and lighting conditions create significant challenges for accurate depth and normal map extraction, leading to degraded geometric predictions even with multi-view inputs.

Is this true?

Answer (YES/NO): NO